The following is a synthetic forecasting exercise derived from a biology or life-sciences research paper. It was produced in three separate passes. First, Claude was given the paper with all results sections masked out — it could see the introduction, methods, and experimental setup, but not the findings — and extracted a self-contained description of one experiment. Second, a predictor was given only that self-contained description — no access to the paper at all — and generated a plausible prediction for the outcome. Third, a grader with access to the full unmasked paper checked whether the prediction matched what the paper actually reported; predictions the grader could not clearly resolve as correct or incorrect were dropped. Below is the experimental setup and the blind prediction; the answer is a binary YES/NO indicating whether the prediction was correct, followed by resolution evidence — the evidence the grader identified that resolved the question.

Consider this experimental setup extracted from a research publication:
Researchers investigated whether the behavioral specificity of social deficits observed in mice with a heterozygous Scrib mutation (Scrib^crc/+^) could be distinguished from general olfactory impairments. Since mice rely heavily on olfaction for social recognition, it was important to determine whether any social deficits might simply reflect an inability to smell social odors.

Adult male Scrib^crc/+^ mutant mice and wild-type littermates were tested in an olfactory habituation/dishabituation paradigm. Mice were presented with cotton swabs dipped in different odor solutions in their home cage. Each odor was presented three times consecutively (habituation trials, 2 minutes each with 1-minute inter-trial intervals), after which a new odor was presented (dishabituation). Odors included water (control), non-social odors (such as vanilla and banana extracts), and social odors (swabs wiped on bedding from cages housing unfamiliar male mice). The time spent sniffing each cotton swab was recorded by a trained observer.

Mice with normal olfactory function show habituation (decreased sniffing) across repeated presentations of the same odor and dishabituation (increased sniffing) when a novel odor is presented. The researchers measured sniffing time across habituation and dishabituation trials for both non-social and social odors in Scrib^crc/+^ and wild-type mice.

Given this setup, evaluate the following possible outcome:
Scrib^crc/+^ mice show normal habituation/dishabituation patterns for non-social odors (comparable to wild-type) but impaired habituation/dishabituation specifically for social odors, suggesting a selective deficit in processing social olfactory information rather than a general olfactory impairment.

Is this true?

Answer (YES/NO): NO